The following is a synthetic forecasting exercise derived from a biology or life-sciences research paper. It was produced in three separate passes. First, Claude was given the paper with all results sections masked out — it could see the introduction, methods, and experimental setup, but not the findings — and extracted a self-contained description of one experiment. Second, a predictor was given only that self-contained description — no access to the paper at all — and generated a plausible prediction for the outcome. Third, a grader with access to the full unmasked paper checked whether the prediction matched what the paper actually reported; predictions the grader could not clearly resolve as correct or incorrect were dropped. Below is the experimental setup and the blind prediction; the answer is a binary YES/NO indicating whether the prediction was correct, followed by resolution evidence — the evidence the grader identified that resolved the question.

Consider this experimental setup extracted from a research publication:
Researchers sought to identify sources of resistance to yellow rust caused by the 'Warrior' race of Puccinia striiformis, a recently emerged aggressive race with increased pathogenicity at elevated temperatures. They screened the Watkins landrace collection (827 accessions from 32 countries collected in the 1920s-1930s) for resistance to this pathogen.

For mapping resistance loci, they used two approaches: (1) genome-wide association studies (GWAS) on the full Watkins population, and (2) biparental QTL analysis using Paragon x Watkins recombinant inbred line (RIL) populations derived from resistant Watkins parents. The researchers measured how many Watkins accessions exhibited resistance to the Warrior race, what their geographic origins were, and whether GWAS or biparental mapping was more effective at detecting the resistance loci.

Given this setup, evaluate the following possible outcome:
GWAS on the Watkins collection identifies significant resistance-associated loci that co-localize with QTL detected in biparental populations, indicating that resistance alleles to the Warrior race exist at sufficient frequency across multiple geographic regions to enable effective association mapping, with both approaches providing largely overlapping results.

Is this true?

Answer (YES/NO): NO